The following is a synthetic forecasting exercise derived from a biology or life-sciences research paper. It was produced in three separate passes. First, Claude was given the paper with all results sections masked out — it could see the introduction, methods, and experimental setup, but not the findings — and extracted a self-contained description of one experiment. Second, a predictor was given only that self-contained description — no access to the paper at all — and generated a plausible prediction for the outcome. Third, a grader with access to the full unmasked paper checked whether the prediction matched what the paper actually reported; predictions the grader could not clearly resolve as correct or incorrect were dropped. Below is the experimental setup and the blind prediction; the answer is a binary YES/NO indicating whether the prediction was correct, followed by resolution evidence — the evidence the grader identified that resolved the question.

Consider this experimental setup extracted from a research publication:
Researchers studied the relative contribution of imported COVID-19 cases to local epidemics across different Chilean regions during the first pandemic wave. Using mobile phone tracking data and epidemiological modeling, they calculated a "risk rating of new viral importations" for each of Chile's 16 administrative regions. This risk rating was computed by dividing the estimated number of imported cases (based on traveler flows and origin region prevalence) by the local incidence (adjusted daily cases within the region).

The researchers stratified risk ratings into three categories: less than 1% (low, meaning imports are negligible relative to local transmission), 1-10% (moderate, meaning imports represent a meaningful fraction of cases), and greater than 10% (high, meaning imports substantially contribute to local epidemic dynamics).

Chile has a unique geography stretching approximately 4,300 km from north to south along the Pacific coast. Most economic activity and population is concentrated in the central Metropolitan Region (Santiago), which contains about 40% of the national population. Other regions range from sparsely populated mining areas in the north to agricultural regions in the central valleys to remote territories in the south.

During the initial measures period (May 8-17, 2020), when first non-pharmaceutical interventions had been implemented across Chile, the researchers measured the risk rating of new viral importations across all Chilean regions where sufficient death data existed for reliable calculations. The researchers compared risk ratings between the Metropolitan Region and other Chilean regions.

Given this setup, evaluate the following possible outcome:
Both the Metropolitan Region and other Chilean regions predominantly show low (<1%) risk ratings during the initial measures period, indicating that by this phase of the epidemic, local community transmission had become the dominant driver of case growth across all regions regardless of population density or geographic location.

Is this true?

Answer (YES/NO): NO